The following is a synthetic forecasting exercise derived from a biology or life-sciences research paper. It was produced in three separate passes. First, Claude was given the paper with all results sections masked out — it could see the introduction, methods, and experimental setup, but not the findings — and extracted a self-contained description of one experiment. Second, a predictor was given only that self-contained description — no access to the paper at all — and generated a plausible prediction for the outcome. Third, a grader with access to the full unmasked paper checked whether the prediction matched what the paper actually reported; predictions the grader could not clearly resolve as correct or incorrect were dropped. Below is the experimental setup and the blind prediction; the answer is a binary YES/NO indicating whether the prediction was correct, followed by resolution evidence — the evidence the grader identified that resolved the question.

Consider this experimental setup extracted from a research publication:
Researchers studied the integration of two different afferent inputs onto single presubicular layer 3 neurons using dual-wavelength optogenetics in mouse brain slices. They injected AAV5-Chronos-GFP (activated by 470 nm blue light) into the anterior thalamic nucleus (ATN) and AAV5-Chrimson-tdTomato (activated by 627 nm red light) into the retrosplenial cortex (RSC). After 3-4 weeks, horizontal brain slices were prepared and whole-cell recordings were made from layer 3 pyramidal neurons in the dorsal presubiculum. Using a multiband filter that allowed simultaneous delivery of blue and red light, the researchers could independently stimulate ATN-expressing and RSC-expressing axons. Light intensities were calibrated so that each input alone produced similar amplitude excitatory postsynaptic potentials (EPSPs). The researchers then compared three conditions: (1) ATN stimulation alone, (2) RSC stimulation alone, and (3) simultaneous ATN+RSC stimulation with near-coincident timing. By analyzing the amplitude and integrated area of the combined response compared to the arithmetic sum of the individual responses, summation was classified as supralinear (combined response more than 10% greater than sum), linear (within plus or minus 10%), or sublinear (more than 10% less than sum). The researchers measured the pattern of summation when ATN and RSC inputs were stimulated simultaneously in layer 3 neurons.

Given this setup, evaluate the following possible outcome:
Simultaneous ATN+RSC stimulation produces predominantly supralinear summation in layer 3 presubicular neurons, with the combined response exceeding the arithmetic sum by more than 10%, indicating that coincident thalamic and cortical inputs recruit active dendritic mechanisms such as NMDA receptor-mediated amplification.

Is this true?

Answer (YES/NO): YES